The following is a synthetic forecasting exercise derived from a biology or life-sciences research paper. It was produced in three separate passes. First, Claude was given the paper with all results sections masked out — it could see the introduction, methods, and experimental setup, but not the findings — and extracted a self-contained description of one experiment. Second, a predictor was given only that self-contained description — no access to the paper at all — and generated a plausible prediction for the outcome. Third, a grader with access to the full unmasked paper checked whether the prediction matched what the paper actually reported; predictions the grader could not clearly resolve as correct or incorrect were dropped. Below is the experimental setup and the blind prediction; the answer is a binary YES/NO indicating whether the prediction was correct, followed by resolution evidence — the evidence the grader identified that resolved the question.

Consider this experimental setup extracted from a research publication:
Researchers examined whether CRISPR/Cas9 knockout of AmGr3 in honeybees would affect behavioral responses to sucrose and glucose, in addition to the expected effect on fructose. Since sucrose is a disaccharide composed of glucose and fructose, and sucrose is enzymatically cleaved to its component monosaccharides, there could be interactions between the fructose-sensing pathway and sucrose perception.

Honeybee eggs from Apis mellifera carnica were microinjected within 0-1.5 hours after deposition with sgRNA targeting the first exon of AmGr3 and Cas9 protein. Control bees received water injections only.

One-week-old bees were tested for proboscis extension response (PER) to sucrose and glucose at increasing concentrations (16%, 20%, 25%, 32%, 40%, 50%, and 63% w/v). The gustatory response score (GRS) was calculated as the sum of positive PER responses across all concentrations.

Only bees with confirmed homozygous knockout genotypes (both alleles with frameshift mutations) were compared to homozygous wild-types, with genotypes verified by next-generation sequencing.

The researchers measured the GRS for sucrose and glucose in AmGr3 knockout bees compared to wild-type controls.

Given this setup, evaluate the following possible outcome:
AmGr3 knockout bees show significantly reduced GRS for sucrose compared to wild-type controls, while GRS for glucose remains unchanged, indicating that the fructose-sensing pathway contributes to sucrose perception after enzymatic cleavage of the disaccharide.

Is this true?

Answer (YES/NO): NO